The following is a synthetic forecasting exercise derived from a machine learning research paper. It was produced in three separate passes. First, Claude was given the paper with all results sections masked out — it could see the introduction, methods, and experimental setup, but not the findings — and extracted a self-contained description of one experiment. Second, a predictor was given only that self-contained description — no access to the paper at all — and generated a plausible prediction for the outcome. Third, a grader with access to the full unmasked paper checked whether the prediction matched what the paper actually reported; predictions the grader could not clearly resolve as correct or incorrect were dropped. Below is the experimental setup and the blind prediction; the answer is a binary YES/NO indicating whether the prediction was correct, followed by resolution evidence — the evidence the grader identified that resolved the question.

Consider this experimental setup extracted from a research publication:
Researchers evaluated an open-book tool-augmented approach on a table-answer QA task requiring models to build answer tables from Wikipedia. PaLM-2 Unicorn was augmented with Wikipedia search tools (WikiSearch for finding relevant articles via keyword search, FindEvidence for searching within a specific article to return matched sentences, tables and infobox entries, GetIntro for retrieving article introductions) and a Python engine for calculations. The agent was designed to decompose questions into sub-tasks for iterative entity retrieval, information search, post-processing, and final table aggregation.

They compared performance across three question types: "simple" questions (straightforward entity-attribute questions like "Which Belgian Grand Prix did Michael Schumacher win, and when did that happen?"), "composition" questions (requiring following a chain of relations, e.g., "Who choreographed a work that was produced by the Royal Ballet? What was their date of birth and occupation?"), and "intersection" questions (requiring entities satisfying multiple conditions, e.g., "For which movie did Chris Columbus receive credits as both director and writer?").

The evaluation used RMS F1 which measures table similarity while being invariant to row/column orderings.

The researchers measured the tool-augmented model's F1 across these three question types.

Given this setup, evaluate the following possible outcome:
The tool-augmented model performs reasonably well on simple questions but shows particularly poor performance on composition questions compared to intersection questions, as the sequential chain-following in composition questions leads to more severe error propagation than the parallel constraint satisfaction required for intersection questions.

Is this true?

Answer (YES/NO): NO